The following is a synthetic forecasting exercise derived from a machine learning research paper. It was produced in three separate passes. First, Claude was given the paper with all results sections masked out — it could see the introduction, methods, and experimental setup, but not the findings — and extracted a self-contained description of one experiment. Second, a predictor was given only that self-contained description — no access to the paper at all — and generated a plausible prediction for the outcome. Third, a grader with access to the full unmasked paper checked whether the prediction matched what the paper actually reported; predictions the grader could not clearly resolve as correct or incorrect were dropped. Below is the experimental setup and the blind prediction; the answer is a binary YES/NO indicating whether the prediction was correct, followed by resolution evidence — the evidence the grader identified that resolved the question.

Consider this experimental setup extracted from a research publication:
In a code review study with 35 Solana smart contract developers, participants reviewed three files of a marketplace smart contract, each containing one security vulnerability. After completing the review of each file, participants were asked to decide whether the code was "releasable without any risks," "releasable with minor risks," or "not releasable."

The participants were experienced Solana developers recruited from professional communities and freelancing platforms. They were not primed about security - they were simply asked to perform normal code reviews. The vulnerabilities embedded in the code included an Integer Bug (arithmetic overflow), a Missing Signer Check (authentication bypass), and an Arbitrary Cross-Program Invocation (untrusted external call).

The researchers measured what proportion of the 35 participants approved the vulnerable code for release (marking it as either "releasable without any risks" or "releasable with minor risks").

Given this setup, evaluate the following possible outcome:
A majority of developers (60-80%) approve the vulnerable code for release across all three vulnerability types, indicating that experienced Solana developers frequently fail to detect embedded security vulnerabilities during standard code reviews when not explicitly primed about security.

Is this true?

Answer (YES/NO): NO